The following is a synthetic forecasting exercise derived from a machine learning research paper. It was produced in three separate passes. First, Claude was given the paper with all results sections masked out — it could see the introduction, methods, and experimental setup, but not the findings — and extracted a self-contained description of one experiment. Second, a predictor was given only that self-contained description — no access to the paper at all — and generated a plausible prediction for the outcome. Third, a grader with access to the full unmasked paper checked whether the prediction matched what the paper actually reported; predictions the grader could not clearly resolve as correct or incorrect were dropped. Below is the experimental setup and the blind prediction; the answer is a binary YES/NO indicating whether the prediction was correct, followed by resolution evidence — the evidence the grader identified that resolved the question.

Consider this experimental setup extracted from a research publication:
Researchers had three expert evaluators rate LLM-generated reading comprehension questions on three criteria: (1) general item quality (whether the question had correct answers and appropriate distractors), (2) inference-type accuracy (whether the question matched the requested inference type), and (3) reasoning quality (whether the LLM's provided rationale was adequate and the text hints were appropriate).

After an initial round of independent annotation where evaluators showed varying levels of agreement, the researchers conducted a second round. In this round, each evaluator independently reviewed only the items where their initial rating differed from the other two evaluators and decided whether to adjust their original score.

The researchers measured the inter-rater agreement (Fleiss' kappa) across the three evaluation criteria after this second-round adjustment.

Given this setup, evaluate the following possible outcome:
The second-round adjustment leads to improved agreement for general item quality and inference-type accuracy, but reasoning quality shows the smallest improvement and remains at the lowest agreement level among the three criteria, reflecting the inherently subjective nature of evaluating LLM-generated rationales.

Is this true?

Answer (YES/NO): NO